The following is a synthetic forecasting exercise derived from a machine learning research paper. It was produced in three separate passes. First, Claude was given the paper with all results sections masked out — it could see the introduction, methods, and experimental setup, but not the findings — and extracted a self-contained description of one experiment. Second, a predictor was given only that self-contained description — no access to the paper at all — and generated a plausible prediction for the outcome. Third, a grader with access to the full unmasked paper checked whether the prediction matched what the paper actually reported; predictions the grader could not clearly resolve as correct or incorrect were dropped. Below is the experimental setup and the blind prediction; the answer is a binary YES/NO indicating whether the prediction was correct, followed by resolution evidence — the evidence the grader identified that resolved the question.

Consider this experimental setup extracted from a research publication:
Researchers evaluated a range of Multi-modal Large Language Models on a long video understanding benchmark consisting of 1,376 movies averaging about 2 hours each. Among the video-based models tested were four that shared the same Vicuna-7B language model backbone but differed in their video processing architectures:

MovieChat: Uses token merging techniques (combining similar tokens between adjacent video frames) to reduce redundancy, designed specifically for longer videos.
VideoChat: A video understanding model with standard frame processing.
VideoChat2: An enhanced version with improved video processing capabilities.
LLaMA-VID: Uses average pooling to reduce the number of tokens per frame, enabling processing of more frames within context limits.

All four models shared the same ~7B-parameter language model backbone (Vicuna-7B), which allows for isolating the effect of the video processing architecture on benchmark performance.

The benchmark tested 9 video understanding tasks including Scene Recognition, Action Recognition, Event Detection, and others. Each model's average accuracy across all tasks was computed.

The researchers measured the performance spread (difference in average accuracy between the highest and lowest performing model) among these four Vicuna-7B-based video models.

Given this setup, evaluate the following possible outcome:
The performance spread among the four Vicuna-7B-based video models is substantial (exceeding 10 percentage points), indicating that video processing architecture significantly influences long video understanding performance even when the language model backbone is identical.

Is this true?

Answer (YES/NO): YES